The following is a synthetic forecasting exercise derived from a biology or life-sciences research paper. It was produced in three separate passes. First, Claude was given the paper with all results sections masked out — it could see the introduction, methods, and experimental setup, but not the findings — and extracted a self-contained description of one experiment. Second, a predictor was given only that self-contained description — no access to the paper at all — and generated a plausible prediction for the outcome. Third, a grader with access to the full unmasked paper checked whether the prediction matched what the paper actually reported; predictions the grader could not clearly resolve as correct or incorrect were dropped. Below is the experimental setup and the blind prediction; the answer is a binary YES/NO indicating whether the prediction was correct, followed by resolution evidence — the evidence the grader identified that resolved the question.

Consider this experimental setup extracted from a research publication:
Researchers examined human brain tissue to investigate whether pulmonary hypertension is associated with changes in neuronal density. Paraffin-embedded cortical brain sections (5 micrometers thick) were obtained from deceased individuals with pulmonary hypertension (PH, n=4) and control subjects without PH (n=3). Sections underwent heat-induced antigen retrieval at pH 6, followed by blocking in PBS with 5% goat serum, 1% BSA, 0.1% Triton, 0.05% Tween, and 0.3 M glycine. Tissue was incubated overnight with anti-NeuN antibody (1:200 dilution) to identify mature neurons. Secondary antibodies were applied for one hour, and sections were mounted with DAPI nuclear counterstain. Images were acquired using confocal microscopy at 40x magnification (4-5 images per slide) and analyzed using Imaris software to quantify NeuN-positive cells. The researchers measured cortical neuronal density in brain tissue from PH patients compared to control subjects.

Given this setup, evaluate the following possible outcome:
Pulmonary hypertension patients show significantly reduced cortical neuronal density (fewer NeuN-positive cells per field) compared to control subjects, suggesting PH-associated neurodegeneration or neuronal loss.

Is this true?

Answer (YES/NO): NO